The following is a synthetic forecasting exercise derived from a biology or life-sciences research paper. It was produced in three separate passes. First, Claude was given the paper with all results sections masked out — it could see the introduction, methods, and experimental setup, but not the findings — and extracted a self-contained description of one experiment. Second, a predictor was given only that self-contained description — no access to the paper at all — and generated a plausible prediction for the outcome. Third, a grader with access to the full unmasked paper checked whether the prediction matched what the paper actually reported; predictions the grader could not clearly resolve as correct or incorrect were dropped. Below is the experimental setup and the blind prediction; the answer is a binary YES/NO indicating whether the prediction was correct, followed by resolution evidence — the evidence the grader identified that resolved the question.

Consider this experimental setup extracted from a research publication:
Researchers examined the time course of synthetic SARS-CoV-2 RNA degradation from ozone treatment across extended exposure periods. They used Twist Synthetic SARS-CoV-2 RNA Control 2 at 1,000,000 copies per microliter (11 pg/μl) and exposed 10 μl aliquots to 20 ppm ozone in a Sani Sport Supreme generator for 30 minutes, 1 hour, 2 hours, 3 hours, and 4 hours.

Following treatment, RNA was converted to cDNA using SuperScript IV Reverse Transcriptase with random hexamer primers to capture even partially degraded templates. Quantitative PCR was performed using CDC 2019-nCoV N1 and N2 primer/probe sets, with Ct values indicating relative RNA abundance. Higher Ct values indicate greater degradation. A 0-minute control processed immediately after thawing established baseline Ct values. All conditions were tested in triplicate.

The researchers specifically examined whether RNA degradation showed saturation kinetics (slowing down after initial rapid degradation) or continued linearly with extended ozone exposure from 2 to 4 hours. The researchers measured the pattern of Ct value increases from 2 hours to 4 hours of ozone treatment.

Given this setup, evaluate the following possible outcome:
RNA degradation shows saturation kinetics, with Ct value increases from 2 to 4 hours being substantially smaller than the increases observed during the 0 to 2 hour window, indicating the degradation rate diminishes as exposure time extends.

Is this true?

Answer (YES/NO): YES